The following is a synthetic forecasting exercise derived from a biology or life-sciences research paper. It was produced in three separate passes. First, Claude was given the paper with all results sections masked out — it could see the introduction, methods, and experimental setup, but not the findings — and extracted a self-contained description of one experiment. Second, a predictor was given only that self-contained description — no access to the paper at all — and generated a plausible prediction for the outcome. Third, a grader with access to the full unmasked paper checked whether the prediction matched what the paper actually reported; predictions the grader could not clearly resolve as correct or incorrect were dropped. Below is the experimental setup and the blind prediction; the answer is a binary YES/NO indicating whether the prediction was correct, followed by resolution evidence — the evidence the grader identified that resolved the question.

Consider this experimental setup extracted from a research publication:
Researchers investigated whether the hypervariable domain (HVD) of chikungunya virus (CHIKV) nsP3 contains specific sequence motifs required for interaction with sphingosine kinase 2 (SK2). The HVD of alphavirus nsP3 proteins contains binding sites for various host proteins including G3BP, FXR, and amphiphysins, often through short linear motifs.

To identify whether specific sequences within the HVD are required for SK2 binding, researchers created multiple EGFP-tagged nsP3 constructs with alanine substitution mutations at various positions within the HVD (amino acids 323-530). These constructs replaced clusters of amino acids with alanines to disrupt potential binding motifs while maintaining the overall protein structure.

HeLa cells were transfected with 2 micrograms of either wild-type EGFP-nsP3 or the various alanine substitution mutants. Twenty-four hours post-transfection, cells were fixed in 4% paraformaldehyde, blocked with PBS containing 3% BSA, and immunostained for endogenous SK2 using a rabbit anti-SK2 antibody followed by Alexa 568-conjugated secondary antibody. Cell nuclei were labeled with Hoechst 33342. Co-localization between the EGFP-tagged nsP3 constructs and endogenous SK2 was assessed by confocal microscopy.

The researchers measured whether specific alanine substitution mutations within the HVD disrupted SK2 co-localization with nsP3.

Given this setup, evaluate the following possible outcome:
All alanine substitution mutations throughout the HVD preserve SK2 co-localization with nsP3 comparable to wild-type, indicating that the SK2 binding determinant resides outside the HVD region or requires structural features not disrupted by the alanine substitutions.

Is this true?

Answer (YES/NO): NO